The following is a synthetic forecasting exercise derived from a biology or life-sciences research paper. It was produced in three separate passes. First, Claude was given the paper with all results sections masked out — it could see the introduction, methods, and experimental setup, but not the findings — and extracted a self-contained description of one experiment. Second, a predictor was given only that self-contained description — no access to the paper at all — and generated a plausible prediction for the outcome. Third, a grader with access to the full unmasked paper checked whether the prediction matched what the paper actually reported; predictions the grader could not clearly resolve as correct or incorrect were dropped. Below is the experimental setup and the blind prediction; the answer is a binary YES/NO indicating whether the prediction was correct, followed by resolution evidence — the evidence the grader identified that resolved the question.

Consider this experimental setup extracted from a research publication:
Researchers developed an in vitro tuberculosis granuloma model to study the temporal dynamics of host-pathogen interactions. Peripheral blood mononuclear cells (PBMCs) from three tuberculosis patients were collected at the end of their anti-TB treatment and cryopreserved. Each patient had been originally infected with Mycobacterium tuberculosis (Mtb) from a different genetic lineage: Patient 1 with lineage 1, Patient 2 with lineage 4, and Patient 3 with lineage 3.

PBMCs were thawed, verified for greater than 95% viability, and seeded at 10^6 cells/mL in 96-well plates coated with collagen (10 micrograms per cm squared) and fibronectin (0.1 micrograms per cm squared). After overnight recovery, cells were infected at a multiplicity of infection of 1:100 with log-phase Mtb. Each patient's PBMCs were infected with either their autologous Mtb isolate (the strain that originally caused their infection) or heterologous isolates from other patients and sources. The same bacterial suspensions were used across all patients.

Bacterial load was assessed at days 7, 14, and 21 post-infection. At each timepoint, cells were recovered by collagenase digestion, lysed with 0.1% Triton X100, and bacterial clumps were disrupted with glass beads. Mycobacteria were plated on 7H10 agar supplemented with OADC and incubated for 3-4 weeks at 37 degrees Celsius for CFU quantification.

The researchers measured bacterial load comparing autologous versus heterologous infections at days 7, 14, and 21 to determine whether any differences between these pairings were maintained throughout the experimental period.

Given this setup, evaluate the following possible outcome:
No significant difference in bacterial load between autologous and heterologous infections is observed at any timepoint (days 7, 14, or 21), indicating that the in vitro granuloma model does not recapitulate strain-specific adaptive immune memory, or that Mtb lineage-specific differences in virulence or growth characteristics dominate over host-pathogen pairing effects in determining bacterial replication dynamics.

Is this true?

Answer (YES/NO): NO